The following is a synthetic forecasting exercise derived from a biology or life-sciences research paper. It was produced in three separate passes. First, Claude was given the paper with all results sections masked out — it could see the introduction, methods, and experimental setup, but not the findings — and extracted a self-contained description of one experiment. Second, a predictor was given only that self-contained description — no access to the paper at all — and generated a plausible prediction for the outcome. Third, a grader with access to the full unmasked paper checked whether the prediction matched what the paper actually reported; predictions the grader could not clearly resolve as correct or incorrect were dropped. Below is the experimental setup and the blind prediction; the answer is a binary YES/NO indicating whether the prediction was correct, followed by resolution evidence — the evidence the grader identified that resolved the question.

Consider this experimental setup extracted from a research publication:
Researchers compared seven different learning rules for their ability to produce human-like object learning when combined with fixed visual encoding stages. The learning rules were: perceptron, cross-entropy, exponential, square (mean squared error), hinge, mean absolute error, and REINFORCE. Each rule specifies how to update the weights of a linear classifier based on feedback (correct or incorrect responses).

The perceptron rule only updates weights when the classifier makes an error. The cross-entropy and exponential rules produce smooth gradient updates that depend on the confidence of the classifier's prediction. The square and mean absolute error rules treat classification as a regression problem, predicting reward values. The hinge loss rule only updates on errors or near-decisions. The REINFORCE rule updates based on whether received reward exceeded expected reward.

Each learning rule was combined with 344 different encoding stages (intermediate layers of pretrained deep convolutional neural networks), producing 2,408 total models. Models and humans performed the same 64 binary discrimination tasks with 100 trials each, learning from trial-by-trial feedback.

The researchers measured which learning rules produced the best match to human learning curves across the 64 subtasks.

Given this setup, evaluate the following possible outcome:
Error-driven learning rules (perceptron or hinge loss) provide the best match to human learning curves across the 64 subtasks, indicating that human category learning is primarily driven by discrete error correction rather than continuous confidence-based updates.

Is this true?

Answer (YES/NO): NO